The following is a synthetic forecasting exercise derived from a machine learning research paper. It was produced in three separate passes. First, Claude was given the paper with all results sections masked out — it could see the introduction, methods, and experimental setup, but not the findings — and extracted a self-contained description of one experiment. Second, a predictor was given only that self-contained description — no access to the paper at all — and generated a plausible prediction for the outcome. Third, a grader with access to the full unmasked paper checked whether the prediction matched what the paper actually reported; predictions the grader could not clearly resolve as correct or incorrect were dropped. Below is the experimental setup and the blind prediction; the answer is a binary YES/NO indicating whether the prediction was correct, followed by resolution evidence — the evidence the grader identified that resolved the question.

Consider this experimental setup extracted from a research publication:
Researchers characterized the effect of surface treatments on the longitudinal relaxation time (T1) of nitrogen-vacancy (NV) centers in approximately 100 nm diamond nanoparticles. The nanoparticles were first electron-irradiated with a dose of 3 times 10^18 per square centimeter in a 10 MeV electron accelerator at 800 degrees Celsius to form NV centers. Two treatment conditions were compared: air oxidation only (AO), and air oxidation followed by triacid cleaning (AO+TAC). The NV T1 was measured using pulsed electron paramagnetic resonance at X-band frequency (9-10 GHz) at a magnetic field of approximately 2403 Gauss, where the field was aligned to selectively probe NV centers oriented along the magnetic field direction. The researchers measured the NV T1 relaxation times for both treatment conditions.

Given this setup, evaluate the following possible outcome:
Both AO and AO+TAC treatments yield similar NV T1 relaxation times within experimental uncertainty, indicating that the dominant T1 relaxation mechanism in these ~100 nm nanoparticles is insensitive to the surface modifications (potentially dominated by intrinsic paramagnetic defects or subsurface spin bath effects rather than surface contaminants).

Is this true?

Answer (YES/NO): NO